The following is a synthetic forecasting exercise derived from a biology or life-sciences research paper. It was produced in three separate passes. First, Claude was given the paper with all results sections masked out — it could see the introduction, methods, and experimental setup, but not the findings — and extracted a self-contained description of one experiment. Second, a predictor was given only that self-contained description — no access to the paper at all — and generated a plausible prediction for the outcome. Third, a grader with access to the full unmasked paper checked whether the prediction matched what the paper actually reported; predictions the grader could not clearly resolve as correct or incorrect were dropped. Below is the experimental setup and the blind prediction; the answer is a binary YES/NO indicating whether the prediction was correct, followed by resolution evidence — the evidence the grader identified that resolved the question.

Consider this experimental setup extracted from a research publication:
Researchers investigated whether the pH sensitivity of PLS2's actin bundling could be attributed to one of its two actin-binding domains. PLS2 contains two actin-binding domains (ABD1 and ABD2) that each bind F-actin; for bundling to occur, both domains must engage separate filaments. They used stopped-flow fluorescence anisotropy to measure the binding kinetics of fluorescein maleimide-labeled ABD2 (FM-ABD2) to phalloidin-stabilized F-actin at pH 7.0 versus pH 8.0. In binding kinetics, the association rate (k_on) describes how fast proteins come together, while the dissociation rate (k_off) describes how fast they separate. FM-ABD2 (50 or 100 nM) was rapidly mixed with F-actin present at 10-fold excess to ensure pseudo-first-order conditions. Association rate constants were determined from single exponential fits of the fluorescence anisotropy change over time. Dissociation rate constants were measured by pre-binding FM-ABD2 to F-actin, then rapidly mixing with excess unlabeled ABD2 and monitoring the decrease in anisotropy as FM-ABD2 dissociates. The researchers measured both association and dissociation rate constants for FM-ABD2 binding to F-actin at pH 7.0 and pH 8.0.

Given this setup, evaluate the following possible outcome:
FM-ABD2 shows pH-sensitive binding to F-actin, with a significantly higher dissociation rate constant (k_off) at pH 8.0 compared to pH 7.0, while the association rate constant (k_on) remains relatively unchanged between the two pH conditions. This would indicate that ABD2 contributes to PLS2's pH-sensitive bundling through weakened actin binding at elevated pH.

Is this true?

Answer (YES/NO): NO